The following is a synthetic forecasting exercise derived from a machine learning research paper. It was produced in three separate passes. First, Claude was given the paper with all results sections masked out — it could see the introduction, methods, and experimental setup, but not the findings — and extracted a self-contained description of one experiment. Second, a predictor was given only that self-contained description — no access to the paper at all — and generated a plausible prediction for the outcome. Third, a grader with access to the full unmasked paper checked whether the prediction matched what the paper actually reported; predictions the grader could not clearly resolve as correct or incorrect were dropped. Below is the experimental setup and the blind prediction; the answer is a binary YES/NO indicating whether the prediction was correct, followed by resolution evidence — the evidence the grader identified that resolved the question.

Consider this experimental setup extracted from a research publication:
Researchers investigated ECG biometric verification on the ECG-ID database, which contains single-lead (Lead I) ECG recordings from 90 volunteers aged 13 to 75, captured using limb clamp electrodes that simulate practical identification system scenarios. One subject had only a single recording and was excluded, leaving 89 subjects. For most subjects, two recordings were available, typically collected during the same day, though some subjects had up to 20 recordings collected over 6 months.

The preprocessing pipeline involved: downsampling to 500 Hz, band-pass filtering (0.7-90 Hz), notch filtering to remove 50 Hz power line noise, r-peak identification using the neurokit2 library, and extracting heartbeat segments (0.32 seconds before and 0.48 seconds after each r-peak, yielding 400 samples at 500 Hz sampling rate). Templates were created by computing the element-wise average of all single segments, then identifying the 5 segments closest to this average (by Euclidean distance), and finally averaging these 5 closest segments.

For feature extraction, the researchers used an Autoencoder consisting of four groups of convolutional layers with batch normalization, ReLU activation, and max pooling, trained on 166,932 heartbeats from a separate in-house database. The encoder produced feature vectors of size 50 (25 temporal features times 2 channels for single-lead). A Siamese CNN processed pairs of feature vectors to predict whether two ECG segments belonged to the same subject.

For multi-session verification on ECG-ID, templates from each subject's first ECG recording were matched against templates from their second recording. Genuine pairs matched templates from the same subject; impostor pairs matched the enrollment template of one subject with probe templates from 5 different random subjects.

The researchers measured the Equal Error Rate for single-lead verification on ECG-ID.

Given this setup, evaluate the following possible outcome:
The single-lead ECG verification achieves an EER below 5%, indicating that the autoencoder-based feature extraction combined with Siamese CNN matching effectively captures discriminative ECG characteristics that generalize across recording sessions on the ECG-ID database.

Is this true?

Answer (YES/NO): YES